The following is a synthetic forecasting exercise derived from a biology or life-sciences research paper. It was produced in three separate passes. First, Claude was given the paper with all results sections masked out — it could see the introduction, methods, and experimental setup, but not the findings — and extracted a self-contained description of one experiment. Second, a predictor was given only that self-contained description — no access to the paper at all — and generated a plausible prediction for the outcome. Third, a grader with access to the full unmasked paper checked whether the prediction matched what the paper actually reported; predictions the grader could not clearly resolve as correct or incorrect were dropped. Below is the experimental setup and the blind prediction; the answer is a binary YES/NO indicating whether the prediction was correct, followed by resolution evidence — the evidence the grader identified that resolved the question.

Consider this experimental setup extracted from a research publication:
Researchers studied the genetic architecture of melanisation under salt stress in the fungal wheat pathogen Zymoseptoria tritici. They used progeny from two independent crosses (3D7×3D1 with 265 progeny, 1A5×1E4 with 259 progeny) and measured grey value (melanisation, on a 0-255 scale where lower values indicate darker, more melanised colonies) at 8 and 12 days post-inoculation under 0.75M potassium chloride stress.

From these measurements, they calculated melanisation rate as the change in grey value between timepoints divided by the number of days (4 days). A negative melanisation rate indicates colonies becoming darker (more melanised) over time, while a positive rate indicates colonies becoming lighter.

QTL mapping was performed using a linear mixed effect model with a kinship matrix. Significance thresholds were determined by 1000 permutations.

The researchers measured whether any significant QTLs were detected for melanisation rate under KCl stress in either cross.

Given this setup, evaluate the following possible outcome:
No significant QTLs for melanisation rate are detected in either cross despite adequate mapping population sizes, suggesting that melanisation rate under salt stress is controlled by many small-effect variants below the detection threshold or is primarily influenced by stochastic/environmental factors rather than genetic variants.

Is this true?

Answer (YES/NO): NO